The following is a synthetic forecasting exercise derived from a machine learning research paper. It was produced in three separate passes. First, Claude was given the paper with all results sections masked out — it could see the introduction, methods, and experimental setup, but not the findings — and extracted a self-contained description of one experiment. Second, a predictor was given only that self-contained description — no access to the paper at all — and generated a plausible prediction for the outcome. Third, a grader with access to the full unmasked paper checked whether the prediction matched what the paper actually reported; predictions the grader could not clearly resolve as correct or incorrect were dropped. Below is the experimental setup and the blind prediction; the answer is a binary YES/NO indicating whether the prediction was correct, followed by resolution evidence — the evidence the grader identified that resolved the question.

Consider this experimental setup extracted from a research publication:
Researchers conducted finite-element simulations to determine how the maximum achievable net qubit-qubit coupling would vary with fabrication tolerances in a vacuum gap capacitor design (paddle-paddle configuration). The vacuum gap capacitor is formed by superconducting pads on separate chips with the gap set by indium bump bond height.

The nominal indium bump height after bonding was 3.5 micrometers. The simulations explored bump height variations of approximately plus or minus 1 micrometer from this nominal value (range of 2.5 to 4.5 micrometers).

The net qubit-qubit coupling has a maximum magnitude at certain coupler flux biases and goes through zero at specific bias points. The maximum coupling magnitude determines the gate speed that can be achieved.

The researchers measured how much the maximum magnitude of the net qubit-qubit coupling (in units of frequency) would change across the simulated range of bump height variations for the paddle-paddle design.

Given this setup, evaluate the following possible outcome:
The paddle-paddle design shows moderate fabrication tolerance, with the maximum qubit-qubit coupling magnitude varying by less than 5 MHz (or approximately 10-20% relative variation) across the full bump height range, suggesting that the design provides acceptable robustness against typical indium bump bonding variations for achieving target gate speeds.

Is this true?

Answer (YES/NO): NO